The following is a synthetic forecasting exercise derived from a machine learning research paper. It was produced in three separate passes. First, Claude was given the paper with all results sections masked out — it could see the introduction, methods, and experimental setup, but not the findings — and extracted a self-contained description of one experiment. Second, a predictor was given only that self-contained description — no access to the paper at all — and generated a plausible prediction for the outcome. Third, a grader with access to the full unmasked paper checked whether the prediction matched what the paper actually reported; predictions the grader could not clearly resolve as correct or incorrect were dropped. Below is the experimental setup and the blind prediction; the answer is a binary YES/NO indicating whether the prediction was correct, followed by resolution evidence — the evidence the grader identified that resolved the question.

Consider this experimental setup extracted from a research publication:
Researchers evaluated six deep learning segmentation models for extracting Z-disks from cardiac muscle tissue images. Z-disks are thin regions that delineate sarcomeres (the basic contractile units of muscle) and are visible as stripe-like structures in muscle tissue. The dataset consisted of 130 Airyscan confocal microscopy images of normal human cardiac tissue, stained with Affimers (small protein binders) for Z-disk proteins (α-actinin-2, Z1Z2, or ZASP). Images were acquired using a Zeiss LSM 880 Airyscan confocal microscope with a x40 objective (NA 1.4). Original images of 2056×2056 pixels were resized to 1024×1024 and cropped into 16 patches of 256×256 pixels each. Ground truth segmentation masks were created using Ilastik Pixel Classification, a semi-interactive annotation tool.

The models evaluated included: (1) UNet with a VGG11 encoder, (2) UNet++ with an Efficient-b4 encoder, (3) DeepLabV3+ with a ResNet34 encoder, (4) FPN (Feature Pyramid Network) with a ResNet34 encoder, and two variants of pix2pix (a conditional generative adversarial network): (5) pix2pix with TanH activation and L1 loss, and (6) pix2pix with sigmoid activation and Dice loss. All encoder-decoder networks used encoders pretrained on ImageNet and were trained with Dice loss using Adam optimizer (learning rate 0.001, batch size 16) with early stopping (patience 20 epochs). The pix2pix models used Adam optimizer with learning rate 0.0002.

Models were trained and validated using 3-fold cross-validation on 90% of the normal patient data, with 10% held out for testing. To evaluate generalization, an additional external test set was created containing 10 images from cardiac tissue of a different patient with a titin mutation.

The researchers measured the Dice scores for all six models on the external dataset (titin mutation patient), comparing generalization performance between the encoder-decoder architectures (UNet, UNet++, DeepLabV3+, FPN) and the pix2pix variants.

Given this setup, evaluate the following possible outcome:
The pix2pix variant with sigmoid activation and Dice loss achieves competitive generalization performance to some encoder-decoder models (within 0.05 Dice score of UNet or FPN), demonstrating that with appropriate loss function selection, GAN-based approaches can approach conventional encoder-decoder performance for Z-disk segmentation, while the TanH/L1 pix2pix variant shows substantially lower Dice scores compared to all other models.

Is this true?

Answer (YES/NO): NO